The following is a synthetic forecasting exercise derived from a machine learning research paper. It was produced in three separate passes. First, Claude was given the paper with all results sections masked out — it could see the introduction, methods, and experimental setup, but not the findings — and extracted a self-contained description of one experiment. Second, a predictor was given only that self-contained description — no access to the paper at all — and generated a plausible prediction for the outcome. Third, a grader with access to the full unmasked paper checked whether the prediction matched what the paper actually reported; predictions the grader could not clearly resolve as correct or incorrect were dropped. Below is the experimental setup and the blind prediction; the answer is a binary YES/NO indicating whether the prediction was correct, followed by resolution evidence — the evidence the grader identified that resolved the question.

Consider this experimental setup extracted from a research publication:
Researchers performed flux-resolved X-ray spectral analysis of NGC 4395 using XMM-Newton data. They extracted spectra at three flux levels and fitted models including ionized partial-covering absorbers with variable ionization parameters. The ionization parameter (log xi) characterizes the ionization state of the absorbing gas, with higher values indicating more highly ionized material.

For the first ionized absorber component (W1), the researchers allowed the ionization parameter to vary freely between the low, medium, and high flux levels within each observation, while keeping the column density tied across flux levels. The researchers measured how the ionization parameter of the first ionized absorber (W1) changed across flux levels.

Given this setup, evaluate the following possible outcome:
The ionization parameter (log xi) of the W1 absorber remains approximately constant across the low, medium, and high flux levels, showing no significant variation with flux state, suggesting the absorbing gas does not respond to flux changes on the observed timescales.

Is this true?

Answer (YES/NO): NO